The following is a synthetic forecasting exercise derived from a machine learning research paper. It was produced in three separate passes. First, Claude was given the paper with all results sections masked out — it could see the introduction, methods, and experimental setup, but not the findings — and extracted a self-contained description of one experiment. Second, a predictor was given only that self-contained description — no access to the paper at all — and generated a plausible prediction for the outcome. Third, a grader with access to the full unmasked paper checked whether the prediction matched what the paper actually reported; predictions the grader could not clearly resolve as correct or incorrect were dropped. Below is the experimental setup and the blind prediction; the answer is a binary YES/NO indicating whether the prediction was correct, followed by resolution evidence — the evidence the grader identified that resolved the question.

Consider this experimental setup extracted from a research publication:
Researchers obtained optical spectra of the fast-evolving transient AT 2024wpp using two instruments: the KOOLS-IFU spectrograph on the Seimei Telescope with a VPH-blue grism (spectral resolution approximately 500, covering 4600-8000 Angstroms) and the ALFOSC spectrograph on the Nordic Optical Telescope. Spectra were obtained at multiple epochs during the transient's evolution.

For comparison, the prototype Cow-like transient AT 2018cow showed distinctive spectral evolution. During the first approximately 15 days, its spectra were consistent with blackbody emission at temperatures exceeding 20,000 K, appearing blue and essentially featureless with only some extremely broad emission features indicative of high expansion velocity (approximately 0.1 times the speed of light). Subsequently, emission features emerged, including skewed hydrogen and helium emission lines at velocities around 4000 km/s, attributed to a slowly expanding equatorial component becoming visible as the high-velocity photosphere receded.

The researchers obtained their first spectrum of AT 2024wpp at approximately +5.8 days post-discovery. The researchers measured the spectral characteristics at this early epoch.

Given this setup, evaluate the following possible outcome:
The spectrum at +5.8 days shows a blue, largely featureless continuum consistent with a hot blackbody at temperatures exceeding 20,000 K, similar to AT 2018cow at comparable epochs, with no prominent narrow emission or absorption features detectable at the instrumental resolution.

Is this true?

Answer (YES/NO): YES